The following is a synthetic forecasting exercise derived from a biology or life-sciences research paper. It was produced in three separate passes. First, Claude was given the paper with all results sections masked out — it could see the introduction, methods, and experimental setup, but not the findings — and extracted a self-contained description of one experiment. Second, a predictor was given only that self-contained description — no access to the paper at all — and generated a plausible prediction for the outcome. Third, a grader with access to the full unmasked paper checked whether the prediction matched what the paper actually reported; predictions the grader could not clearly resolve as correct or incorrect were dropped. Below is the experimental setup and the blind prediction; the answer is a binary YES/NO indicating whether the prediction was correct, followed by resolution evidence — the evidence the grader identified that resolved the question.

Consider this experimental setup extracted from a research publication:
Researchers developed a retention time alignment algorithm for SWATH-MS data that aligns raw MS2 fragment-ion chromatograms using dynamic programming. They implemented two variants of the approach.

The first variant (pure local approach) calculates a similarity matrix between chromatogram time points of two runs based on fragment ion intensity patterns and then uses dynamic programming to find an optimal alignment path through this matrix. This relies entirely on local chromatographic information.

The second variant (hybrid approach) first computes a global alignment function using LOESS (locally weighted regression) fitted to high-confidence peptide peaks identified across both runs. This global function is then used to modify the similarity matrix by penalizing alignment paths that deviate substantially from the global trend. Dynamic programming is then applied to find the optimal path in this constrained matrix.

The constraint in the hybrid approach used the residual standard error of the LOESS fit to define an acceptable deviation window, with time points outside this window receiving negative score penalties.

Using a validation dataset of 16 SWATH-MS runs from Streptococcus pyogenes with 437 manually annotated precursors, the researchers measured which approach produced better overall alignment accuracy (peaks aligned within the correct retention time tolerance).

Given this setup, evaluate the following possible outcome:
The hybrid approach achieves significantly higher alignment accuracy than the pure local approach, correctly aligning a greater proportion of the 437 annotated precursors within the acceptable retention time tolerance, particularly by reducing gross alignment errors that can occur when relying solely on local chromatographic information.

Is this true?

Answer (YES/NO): NO